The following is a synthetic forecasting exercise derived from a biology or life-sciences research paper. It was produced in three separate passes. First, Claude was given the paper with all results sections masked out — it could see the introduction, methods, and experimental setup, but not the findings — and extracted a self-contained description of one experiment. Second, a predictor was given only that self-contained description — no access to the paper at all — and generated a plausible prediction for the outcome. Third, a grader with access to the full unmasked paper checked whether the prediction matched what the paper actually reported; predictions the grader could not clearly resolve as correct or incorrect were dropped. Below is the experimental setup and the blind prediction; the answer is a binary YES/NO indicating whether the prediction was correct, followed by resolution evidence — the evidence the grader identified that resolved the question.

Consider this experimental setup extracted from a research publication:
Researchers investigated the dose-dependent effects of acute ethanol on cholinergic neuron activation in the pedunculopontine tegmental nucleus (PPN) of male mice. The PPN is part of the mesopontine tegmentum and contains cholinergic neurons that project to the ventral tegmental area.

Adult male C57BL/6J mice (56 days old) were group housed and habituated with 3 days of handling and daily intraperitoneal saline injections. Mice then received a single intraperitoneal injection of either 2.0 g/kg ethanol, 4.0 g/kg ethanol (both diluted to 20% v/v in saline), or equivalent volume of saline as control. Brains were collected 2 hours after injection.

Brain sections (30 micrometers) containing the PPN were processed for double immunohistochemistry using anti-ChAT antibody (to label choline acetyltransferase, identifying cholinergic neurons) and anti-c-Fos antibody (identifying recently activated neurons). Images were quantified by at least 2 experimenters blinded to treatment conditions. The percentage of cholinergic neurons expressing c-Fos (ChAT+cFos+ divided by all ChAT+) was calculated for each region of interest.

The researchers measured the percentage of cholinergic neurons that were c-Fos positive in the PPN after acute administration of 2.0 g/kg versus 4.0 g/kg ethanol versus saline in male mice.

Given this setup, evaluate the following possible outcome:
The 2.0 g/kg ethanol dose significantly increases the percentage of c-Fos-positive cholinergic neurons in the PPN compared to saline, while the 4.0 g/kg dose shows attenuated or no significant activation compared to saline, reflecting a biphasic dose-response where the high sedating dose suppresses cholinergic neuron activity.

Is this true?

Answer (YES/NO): NO